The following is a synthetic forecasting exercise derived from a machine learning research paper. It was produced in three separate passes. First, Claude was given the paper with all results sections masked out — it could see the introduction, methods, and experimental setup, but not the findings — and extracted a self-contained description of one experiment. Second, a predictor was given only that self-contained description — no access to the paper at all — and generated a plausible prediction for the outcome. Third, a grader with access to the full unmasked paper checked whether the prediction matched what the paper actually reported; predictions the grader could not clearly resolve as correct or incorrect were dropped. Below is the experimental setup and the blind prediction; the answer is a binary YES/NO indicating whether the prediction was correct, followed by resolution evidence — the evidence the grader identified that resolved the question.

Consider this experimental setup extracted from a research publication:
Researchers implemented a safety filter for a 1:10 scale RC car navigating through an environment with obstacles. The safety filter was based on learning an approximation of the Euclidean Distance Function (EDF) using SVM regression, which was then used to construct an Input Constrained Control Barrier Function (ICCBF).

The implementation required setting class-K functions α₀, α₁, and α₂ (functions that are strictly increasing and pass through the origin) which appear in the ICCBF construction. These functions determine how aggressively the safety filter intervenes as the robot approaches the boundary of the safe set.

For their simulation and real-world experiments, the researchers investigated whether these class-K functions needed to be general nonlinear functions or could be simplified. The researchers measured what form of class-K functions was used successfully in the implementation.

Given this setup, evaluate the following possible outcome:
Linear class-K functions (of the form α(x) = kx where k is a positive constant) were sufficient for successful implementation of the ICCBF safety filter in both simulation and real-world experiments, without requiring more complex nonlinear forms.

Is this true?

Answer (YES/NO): YES